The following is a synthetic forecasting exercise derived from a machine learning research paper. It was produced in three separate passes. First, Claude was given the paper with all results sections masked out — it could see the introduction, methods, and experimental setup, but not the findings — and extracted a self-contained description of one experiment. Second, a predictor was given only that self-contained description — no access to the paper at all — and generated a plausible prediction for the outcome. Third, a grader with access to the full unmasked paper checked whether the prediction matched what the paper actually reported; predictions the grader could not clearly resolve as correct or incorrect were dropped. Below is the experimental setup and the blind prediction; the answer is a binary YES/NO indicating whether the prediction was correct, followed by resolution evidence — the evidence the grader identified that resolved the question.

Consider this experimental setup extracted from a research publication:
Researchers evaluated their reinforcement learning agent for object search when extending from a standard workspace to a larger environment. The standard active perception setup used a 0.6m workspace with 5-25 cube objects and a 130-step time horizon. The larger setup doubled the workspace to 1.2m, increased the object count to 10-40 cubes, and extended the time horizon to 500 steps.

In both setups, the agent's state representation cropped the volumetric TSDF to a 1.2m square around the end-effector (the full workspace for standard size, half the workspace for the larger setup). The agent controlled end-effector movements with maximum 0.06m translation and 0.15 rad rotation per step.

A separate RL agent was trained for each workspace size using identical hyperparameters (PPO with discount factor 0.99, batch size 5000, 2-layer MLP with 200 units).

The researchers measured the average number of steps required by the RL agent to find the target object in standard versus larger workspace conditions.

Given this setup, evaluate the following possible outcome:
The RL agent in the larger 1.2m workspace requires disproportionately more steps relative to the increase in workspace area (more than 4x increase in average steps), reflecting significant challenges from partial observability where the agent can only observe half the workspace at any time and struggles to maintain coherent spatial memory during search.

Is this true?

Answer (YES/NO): NO